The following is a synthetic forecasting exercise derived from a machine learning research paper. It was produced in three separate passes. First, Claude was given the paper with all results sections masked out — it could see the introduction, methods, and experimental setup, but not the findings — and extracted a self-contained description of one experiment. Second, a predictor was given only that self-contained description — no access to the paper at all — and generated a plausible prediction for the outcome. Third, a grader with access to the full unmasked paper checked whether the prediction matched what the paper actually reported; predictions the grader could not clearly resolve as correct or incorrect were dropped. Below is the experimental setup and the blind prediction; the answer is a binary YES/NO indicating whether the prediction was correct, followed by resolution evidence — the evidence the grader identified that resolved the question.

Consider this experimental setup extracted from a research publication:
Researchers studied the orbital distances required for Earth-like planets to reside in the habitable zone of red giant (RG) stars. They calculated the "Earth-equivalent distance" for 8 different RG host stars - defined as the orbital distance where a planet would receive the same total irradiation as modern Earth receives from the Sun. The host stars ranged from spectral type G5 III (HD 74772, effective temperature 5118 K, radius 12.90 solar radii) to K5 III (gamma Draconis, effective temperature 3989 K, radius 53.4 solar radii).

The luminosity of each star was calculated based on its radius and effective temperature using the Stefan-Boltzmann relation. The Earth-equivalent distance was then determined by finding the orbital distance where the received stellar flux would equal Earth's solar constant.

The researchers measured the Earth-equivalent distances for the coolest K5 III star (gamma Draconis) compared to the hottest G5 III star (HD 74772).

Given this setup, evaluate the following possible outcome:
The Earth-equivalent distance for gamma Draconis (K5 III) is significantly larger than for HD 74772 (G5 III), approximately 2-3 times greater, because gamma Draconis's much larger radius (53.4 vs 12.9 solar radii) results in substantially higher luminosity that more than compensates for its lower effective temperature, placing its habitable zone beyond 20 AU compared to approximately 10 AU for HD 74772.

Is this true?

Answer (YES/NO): YES